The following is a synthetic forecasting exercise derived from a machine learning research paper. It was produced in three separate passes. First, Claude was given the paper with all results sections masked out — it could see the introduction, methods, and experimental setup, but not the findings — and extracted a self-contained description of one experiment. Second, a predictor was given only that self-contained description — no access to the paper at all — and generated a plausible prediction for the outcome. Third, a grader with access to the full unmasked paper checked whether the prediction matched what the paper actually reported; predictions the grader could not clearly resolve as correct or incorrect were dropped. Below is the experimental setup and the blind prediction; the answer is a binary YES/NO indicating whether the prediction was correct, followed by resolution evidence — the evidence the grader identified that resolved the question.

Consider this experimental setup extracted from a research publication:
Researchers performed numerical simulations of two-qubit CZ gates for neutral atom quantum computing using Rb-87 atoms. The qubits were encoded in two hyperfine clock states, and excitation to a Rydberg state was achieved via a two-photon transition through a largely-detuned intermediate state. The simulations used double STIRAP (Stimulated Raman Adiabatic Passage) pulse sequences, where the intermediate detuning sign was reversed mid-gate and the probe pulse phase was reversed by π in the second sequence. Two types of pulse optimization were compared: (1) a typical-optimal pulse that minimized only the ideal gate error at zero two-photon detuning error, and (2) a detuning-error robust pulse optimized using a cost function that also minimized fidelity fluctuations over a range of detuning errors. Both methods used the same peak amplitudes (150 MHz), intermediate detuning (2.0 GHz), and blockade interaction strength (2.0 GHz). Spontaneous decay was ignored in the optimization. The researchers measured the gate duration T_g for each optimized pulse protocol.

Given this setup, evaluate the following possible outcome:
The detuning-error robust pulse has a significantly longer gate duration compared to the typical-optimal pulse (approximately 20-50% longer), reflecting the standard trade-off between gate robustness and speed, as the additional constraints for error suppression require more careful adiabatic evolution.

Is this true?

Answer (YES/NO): YES